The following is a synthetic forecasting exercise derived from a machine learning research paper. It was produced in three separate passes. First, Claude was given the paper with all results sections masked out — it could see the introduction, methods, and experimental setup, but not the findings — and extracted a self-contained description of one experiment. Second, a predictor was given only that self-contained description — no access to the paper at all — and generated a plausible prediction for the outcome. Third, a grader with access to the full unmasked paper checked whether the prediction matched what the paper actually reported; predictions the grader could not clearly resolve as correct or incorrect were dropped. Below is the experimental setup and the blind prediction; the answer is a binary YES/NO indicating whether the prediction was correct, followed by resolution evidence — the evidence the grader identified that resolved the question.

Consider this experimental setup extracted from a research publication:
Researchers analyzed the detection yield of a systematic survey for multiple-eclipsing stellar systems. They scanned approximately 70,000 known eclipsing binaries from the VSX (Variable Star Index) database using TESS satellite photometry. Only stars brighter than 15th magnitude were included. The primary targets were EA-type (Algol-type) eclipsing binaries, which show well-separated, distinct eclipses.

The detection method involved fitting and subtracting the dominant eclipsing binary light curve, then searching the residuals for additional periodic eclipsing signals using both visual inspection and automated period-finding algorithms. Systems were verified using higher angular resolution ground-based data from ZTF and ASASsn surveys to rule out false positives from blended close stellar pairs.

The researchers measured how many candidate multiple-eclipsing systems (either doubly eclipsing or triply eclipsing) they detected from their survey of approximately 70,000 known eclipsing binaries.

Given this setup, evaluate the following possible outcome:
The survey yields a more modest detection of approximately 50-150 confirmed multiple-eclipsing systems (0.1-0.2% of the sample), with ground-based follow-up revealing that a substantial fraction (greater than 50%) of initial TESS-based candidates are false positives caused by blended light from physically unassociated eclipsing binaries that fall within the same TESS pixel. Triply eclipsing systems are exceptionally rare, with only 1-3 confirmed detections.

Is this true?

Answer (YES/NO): NO